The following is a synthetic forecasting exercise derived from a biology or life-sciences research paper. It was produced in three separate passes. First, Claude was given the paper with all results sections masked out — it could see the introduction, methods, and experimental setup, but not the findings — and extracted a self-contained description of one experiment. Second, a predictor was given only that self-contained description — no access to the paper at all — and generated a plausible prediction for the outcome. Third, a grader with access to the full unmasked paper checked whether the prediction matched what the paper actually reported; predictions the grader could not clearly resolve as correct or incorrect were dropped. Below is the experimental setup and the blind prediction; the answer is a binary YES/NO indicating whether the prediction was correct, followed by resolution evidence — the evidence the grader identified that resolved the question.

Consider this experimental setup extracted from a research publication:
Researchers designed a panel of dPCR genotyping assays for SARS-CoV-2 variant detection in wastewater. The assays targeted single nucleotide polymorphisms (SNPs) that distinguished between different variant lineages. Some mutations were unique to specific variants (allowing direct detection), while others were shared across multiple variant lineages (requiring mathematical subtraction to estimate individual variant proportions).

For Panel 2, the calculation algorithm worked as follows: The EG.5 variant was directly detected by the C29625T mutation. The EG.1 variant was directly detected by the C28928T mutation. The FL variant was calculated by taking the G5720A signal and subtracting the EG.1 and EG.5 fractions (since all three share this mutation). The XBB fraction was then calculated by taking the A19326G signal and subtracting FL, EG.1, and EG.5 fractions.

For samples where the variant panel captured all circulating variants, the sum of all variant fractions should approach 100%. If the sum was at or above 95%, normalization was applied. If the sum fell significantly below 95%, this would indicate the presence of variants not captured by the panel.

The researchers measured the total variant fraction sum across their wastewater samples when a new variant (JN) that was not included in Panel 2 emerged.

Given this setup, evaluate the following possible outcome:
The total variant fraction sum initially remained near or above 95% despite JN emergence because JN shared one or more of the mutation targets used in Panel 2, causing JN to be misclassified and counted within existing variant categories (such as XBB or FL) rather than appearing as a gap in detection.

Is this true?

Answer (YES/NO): NO